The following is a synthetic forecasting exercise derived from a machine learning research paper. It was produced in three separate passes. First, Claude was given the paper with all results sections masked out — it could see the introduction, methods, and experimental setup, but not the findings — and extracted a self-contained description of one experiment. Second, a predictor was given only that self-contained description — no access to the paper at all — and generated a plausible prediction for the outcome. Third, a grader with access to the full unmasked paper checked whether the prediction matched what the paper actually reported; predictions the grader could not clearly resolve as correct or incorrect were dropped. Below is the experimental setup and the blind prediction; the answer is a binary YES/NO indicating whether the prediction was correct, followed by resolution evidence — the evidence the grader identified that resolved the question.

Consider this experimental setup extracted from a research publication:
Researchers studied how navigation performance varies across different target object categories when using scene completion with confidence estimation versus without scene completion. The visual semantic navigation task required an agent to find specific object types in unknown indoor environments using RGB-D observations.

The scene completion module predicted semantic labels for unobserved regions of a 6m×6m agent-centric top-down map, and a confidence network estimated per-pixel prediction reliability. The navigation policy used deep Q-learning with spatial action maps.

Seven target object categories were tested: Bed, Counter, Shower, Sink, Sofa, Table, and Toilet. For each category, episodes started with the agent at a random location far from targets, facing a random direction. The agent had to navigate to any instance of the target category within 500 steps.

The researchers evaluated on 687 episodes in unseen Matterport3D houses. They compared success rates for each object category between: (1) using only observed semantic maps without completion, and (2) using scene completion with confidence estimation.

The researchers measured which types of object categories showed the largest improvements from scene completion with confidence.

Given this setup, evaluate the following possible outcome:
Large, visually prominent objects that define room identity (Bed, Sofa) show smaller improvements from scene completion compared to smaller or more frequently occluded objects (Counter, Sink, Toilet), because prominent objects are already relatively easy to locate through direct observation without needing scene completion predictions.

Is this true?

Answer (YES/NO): NO